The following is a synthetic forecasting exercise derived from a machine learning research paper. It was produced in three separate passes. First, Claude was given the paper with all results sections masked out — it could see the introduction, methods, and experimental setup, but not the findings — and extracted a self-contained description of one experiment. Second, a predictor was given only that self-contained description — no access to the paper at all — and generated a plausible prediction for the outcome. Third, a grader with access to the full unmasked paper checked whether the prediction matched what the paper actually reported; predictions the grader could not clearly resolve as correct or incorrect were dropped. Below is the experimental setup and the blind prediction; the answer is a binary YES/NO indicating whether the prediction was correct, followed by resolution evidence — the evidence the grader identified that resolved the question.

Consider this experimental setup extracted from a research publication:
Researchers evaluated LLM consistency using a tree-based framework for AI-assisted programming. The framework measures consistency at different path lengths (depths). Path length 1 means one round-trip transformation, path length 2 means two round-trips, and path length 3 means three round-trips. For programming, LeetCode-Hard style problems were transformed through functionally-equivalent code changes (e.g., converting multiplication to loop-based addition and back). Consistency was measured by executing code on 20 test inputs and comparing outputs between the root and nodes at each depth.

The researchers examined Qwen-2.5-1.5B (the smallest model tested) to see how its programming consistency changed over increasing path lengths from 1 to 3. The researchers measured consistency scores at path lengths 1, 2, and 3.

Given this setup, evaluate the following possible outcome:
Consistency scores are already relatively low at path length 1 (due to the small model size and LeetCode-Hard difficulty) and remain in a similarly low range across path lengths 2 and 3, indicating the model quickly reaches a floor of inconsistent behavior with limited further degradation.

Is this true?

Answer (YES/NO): NO